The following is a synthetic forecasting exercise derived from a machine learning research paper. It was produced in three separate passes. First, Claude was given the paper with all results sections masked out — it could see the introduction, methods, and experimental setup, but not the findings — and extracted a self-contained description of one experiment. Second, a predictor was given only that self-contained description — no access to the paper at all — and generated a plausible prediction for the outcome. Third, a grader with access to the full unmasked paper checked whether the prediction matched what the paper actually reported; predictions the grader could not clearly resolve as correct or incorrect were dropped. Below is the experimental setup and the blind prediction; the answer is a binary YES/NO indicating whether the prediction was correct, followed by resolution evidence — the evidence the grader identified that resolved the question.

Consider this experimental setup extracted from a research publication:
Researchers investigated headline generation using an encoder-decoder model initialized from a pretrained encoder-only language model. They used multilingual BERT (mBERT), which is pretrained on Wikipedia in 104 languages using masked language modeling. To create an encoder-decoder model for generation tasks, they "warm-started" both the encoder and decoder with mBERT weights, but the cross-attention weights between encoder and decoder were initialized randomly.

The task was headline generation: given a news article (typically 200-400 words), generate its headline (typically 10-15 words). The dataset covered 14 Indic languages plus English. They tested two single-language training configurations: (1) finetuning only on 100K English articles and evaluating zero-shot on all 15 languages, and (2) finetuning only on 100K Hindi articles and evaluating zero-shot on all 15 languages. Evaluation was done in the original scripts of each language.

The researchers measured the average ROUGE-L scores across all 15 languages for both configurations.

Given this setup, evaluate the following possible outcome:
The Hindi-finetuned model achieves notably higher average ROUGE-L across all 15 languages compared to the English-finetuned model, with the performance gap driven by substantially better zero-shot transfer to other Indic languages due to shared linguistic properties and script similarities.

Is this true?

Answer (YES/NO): YES